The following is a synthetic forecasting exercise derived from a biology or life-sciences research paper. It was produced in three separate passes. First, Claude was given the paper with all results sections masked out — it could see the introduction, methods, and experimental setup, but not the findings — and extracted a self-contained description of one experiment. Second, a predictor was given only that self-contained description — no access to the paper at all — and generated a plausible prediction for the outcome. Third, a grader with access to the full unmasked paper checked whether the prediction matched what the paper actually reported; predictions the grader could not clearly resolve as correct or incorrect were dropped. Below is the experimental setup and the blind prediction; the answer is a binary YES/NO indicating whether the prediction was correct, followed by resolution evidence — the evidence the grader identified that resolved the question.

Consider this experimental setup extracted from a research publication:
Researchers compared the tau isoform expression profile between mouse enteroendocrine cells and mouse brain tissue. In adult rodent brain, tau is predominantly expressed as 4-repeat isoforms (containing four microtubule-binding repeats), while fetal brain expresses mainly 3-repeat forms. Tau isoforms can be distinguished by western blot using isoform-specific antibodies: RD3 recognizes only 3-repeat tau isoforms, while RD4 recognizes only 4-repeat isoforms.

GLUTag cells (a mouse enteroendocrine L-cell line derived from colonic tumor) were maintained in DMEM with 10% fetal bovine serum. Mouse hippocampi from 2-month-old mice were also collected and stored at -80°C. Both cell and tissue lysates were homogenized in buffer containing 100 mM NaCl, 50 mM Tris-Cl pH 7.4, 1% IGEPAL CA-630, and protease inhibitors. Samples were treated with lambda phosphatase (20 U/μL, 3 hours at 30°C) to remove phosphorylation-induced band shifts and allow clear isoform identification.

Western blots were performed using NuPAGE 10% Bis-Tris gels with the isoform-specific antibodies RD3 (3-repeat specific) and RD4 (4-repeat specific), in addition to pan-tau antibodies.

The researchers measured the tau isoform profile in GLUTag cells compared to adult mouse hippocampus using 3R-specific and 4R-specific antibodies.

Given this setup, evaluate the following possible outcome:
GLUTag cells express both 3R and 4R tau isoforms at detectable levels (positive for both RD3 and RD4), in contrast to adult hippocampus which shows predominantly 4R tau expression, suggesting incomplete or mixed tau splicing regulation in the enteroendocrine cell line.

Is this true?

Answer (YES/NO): YES